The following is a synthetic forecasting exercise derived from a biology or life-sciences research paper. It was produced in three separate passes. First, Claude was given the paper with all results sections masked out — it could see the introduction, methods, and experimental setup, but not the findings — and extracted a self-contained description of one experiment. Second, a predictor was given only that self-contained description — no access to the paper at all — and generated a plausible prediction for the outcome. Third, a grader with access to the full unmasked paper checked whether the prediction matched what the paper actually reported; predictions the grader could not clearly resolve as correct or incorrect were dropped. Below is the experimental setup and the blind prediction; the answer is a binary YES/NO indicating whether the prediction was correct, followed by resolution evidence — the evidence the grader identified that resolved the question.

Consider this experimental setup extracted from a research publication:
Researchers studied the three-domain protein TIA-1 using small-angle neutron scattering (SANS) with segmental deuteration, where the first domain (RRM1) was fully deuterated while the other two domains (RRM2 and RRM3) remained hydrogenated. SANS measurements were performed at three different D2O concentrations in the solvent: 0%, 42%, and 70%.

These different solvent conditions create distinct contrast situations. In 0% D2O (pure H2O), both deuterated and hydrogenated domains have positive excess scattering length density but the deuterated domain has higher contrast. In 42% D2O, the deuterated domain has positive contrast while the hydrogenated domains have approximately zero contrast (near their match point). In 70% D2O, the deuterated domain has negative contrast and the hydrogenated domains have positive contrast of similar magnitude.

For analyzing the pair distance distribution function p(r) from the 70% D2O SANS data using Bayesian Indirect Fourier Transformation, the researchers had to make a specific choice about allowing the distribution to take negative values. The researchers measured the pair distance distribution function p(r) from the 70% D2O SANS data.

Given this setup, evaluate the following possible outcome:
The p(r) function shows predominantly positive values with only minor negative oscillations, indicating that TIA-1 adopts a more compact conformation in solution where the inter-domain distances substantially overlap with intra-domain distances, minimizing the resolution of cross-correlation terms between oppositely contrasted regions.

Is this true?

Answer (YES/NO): NO